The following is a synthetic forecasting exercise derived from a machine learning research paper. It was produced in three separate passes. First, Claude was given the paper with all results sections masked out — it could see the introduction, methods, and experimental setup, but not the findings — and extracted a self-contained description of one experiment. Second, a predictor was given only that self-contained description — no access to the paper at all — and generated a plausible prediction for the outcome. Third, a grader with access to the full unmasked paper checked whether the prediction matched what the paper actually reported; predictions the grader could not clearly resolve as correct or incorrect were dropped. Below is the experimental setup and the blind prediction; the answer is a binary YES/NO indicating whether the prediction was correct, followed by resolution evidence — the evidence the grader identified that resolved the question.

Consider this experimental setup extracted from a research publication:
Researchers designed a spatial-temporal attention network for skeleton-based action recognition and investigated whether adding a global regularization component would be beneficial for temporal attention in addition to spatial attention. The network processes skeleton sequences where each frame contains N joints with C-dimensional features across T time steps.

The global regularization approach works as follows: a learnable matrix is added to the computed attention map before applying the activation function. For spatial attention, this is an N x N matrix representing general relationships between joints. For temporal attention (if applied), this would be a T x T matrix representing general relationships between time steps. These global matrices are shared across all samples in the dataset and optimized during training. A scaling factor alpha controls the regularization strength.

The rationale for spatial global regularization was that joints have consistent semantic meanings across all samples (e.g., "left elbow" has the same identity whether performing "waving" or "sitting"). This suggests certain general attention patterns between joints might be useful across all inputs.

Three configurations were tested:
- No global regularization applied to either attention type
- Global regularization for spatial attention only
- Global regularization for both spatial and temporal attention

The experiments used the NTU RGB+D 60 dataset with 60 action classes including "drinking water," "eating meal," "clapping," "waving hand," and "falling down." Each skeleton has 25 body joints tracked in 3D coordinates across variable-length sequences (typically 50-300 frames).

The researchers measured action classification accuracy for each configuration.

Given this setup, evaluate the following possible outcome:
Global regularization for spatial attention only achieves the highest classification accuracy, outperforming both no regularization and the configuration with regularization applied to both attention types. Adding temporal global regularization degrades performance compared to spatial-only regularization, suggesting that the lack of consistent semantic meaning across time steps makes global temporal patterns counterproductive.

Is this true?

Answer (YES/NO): YES